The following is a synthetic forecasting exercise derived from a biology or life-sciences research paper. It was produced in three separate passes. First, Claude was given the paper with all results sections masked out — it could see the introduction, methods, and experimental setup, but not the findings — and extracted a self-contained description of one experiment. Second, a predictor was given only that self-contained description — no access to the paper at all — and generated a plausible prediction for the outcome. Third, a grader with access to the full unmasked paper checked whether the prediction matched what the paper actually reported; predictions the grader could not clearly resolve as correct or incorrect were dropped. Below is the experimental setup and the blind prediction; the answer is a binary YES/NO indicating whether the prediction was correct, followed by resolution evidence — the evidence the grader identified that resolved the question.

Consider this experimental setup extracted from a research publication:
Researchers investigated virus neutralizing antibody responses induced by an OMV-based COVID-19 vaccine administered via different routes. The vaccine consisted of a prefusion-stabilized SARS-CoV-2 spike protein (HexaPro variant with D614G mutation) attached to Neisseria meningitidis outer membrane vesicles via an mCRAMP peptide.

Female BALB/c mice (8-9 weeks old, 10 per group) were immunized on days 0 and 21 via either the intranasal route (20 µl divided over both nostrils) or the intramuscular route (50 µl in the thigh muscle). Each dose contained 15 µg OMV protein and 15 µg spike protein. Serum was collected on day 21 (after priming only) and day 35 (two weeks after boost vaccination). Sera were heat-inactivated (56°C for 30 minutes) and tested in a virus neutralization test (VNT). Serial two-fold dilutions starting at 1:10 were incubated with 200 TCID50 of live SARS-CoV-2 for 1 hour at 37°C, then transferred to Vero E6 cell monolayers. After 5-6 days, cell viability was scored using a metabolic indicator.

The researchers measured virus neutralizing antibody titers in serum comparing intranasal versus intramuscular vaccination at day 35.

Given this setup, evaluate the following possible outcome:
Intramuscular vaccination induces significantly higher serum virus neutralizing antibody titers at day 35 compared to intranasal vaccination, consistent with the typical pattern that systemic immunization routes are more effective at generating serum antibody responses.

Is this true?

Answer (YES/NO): NO